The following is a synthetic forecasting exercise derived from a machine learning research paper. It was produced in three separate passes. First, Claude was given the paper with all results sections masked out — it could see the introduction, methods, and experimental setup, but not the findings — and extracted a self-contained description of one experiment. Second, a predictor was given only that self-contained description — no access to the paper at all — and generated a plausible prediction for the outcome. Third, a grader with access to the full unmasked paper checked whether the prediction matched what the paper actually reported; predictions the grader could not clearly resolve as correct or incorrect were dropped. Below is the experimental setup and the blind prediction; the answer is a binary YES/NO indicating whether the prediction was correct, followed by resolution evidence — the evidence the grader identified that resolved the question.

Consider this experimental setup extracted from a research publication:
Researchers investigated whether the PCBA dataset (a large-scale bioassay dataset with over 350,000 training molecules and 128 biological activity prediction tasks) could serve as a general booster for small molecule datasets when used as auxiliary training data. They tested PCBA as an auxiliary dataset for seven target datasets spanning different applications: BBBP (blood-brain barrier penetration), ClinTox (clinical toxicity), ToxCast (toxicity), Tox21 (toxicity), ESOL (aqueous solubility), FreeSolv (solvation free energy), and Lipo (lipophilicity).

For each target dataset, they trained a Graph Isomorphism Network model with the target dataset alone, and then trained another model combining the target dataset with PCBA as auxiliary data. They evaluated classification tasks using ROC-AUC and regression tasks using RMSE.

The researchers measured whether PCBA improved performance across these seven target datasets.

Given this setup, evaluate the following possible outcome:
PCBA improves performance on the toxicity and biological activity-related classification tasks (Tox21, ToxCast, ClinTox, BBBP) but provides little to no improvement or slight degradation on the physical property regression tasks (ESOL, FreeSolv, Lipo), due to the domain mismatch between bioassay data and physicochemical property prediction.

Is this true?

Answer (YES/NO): NO